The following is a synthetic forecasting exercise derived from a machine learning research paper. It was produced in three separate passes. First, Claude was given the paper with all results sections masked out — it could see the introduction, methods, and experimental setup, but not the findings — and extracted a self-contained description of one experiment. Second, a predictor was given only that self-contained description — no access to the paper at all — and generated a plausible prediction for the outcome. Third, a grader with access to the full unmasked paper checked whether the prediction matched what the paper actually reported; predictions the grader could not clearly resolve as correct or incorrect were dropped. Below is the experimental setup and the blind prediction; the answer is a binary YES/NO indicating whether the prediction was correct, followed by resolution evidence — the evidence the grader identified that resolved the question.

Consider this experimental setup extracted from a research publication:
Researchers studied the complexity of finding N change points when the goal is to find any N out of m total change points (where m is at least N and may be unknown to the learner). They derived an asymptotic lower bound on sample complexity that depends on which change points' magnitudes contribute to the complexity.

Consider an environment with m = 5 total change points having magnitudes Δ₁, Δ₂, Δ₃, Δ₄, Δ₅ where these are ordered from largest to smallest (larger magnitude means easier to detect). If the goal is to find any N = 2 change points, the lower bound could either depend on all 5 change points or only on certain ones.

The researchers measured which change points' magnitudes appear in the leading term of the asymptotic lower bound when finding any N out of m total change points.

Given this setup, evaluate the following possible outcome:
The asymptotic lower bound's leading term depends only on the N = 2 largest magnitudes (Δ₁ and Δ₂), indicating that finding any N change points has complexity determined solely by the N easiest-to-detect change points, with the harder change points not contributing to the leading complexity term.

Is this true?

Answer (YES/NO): YES